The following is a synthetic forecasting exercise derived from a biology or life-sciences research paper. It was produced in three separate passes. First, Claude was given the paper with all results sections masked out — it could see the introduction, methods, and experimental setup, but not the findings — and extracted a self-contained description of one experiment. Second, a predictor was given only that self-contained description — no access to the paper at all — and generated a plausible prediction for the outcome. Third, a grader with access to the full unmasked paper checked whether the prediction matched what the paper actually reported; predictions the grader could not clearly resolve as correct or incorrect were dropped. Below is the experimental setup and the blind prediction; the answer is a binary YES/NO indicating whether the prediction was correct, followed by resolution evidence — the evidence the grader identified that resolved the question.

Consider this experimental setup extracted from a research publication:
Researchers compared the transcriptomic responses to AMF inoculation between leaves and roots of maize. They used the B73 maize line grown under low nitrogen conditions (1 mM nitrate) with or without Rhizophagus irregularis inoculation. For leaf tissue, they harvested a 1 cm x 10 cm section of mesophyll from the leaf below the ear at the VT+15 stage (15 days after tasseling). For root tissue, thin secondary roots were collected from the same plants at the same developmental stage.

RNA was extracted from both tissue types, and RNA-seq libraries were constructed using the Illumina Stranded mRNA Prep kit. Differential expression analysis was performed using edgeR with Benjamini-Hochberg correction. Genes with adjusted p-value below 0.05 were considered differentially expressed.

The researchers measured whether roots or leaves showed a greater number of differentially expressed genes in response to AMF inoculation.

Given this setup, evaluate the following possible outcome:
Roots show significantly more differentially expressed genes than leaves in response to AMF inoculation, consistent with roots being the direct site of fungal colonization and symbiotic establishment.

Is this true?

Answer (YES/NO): YES